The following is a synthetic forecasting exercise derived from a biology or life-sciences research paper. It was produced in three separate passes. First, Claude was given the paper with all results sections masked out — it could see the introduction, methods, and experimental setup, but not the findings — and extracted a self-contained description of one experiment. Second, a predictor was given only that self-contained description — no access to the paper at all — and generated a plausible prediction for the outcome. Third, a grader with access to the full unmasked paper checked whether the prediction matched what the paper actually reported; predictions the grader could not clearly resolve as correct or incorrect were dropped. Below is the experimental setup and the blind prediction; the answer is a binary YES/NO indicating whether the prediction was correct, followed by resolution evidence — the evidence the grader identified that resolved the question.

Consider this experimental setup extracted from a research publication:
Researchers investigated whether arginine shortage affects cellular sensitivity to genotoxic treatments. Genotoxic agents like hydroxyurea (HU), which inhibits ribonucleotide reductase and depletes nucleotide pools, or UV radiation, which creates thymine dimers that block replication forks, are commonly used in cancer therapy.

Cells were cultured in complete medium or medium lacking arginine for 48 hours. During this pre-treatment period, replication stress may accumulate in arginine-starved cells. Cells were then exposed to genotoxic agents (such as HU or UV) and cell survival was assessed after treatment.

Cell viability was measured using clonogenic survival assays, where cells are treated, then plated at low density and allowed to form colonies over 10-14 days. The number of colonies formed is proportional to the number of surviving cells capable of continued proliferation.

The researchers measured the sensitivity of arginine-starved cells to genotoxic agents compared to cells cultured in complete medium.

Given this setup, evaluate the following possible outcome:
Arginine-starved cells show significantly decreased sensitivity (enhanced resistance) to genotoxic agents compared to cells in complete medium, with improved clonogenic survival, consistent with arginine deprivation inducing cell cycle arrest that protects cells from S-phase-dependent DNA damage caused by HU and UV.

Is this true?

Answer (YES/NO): NO